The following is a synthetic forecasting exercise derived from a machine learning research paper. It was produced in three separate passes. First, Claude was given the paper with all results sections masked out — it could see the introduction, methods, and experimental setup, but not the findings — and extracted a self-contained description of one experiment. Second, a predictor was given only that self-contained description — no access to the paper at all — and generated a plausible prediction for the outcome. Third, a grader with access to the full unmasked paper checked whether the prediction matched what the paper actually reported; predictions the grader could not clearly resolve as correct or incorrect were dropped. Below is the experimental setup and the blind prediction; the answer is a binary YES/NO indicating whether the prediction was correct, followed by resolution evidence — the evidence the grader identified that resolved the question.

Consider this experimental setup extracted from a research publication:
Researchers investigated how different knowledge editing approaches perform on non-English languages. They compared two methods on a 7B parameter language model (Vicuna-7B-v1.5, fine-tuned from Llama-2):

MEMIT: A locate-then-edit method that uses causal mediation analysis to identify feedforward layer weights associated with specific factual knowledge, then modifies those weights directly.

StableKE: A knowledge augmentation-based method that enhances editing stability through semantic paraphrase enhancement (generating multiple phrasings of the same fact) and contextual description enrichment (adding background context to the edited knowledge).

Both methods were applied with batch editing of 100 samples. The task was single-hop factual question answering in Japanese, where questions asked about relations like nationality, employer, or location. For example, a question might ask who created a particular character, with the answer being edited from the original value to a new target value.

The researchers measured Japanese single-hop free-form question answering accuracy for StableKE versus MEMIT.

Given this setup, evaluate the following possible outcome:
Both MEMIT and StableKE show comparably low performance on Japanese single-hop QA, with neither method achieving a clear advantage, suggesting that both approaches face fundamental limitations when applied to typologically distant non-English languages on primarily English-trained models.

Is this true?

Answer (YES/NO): NO